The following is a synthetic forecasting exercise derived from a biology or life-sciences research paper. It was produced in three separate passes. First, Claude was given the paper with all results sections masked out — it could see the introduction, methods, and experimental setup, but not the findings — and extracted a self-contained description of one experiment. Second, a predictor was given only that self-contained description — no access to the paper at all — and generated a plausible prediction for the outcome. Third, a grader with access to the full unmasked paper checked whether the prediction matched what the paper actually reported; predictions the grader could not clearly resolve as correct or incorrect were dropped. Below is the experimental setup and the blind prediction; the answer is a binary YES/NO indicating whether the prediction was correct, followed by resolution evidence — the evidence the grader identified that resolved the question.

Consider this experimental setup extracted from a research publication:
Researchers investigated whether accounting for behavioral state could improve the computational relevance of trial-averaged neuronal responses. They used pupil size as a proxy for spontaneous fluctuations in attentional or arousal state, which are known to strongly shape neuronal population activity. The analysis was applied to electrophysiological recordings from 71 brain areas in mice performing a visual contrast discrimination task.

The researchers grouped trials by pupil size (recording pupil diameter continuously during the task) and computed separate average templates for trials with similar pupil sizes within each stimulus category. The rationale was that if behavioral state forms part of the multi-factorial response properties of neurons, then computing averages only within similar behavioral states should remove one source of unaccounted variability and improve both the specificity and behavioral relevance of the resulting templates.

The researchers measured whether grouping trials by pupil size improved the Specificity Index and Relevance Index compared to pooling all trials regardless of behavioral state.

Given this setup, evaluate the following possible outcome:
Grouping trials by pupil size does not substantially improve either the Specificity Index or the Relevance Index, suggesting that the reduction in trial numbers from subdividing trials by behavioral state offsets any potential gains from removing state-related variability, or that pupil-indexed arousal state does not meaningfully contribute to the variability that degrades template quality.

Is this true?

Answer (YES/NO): YES